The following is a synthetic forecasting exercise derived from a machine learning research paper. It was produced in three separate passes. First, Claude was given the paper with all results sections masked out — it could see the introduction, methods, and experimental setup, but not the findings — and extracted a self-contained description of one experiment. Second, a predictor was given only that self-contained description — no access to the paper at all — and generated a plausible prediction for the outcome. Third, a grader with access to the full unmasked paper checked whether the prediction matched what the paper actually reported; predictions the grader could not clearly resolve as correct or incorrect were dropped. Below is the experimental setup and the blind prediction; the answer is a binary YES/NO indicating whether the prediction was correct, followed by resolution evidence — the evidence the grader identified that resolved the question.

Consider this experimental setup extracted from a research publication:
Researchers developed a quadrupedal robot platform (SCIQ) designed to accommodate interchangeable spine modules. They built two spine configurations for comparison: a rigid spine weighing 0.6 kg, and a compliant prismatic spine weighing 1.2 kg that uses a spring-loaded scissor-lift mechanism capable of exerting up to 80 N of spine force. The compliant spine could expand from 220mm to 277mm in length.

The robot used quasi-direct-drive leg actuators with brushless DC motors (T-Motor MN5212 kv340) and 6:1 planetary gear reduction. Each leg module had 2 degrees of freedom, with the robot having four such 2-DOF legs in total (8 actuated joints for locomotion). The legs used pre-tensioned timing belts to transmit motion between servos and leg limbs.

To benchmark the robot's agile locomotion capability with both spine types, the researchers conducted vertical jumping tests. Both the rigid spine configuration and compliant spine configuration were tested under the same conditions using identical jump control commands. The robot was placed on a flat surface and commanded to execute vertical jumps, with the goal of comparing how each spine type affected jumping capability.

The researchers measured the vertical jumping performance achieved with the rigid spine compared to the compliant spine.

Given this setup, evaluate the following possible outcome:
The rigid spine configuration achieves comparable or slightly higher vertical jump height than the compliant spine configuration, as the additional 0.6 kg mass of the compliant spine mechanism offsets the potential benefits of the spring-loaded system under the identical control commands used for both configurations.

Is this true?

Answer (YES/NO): YES